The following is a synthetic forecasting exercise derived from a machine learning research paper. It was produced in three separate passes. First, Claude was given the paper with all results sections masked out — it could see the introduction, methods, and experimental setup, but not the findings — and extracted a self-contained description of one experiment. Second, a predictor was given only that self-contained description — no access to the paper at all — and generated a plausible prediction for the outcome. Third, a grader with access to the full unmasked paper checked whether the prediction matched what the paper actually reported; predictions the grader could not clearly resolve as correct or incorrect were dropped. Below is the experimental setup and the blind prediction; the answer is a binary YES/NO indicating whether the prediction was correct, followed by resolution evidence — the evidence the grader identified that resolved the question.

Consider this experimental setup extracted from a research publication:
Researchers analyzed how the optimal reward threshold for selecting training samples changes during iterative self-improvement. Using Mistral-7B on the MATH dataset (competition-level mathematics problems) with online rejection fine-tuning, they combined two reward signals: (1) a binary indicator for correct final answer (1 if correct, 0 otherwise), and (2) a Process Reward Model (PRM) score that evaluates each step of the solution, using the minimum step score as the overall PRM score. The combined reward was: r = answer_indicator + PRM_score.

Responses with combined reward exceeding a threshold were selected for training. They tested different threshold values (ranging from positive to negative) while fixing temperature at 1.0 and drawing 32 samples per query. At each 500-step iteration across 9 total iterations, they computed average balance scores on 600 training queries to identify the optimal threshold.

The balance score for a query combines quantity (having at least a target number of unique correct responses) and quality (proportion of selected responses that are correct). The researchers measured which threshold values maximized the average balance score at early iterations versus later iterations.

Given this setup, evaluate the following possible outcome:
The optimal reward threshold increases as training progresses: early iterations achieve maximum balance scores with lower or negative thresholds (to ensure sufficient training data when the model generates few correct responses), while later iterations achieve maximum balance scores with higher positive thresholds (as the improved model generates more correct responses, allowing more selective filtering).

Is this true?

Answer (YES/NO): NO